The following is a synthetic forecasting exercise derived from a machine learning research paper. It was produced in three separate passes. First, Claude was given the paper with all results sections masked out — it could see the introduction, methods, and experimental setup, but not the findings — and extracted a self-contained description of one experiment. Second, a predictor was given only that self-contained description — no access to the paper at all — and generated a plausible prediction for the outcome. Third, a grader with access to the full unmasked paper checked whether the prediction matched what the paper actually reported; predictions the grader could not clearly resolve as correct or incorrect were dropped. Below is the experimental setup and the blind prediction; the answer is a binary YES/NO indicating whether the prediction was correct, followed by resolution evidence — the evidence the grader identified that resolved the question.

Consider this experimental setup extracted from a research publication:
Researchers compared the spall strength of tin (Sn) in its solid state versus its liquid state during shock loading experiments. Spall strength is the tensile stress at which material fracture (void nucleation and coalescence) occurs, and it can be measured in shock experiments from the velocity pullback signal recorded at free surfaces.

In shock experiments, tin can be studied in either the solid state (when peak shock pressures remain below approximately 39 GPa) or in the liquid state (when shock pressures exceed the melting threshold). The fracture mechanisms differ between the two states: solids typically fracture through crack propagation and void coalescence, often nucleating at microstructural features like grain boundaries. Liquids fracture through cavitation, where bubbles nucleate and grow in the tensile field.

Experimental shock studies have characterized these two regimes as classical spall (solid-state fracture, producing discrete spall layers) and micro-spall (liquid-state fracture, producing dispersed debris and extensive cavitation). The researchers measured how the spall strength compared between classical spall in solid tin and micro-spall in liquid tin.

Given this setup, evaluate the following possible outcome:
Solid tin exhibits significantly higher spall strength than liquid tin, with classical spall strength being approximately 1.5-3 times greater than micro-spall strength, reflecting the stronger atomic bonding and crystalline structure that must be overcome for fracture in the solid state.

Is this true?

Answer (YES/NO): NO